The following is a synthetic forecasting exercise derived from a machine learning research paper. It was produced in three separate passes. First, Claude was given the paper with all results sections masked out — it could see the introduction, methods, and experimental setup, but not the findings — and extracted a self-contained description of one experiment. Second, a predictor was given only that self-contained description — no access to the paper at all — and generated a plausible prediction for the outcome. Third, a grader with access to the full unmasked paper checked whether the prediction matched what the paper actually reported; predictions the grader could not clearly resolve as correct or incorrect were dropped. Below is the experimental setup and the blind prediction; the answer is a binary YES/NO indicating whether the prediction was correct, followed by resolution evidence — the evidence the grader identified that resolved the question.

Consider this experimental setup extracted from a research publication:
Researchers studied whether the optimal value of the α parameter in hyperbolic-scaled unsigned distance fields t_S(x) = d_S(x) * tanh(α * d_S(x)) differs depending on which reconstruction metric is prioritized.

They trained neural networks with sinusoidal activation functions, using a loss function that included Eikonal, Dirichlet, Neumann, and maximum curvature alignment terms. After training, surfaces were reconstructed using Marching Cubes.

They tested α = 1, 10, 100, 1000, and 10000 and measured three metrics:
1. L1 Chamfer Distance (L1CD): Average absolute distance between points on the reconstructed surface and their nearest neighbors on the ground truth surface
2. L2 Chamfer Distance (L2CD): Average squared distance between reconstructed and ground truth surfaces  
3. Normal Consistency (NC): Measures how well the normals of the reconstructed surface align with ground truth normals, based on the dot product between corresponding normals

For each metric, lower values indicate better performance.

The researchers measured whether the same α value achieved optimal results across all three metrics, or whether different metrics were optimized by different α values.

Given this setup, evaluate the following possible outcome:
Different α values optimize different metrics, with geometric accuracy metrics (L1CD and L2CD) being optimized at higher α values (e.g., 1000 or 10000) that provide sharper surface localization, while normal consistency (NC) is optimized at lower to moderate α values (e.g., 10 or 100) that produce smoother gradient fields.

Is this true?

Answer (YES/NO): NO